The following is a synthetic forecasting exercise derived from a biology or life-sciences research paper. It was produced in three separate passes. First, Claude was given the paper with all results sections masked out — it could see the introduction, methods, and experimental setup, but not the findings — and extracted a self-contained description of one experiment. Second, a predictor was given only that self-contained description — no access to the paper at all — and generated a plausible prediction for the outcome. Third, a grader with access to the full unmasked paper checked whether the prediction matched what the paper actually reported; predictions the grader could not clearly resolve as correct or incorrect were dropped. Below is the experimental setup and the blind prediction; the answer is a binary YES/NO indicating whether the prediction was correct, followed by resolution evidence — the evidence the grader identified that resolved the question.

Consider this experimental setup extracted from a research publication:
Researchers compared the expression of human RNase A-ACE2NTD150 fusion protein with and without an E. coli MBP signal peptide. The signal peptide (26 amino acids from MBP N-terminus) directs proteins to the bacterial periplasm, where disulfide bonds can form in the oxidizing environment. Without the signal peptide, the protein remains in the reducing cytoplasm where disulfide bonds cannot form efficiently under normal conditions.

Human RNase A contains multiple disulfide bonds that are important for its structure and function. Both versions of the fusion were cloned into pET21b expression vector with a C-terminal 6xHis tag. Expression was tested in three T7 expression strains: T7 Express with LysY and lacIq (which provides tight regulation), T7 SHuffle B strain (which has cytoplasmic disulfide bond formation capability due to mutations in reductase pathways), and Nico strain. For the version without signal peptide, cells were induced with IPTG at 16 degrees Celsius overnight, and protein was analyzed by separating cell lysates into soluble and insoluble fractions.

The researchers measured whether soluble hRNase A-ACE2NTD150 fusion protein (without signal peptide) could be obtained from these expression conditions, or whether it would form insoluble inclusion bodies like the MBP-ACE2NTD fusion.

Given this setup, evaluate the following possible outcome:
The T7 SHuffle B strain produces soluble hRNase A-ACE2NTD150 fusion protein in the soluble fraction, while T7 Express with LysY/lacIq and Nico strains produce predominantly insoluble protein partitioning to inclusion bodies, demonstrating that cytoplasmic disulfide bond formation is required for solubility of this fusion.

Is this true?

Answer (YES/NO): NO